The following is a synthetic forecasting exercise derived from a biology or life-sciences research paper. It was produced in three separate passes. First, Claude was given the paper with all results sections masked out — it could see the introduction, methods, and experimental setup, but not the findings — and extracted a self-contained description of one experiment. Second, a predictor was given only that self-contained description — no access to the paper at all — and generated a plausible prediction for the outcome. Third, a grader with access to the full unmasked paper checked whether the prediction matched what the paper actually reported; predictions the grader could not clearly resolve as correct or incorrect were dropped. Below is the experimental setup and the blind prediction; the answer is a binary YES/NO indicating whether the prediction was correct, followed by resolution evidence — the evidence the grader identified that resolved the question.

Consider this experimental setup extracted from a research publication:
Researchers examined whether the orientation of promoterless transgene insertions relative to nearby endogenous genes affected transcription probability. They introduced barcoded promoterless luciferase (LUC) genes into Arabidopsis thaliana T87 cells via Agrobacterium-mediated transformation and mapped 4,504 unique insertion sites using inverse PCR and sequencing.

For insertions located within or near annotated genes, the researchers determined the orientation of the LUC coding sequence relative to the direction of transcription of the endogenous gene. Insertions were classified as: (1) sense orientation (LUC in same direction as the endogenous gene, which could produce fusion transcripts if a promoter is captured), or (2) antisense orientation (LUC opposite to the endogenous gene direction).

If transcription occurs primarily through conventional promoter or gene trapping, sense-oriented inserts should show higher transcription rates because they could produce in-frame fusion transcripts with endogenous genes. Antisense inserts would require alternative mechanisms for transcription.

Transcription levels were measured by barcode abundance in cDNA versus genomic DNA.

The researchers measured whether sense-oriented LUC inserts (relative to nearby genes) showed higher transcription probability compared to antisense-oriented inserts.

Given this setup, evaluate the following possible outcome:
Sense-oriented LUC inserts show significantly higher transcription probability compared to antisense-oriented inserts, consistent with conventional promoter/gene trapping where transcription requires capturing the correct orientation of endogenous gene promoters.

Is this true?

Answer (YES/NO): YES